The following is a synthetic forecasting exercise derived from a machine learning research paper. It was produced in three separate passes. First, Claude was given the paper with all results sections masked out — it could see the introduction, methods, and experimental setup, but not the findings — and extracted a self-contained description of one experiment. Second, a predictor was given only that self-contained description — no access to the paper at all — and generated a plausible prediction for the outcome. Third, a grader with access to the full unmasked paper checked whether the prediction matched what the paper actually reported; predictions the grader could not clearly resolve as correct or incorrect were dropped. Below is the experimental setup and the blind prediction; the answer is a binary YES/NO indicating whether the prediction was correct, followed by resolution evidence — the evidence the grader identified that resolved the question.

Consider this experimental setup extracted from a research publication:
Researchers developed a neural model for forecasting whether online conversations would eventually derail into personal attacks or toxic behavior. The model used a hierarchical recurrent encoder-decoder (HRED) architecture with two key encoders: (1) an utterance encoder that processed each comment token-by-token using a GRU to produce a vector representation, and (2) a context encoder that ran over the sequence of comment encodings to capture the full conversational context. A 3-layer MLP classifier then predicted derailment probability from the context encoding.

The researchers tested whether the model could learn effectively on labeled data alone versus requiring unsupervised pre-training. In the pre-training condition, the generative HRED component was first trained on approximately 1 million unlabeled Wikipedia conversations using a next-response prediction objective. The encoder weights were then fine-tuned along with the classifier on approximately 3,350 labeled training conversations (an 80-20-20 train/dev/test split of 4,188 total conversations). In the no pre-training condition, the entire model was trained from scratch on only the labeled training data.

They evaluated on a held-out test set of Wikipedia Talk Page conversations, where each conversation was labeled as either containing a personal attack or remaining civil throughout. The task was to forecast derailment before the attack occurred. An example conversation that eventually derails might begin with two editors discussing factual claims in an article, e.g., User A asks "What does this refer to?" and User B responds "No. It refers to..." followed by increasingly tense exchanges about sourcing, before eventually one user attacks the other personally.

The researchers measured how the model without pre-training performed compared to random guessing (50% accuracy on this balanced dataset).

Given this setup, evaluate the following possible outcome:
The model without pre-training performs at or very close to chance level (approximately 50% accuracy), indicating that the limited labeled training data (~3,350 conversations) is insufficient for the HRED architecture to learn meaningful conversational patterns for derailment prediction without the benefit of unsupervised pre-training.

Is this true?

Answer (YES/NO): YES